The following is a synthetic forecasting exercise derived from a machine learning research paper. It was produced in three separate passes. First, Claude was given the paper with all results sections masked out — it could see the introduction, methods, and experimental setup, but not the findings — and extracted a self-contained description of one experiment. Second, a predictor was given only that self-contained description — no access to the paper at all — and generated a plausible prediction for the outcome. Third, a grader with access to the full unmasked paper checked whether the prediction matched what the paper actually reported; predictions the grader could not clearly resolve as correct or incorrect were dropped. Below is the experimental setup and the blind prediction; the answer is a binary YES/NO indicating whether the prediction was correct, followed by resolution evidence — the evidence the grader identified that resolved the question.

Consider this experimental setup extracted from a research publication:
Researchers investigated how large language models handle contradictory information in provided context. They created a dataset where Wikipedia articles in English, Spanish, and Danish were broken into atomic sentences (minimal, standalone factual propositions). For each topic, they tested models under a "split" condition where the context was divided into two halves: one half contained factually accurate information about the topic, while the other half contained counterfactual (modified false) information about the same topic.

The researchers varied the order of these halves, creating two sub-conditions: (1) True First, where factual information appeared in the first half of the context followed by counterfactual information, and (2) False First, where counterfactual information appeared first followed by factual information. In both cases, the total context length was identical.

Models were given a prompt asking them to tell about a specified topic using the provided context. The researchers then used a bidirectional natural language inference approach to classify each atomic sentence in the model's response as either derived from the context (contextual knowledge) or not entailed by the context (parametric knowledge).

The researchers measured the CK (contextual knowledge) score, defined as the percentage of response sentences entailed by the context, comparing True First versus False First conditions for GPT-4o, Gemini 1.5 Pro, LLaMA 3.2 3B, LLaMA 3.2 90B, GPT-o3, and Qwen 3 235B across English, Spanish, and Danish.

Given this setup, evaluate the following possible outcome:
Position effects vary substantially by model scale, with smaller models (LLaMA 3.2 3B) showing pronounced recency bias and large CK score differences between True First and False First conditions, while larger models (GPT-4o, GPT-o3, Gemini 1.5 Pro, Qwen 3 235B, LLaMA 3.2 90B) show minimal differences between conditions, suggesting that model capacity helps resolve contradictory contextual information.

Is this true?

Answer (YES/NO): NO